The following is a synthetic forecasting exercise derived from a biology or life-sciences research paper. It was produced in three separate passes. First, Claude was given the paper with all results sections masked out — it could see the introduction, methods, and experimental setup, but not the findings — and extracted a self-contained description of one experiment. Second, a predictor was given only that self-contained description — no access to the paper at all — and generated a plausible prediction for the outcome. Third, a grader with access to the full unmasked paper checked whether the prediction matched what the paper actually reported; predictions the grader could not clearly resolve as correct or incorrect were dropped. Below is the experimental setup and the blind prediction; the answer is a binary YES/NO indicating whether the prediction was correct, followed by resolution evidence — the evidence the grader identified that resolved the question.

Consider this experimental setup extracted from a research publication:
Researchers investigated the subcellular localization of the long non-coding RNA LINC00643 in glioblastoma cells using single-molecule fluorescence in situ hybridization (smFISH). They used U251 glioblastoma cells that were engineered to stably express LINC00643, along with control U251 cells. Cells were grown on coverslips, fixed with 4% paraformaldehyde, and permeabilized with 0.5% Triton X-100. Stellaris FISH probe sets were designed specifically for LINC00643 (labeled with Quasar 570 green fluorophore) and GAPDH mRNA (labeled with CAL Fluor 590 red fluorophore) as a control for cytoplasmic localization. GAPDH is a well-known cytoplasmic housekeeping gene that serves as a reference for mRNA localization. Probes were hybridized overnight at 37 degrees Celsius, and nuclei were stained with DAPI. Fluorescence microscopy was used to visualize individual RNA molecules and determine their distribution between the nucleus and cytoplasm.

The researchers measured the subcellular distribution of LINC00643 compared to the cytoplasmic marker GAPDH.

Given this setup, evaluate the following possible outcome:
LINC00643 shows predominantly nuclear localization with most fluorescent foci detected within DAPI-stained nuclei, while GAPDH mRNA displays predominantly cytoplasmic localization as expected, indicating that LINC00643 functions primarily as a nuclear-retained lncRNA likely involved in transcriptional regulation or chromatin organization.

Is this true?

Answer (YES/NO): YES